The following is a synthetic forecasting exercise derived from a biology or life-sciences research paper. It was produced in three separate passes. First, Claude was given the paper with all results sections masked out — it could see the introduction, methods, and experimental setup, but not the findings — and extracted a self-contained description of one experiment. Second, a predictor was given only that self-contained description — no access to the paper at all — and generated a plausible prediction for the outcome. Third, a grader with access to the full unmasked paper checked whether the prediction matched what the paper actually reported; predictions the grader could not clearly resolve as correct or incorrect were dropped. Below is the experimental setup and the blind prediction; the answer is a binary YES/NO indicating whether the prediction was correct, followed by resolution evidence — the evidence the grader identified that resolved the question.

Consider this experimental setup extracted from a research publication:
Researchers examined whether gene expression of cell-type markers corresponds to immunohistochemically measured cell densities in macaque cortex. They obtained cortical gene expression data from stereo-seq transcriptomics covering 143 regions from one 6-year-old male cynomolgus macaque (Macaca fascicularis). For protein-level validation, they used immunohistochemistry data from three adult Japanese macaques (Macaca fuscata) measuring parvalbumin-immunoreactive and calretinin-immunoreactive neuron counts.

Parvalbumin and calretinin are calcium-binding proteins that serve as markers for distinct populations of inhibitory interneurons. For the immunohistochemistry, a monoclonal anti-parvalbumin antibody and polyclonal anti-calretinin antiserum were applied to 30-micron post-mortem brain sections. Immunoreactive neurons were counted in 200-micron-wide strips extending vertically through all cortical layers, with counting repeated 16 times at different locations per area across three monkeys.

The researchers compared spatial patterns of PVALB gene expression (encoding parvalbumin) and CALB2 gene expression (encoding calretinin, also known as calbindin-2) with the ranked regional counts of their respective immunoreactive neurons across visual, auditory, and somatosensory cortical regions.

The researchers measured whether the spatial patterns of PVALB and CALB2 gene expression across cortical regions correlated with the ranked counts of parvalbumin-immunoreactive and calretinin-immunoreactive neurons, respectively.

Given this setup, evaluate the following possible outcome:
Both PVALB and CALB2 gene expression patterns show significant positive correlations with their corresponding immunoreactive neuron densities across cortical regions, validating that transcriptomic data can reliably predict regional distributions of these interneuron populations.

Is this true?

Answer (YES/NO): YES